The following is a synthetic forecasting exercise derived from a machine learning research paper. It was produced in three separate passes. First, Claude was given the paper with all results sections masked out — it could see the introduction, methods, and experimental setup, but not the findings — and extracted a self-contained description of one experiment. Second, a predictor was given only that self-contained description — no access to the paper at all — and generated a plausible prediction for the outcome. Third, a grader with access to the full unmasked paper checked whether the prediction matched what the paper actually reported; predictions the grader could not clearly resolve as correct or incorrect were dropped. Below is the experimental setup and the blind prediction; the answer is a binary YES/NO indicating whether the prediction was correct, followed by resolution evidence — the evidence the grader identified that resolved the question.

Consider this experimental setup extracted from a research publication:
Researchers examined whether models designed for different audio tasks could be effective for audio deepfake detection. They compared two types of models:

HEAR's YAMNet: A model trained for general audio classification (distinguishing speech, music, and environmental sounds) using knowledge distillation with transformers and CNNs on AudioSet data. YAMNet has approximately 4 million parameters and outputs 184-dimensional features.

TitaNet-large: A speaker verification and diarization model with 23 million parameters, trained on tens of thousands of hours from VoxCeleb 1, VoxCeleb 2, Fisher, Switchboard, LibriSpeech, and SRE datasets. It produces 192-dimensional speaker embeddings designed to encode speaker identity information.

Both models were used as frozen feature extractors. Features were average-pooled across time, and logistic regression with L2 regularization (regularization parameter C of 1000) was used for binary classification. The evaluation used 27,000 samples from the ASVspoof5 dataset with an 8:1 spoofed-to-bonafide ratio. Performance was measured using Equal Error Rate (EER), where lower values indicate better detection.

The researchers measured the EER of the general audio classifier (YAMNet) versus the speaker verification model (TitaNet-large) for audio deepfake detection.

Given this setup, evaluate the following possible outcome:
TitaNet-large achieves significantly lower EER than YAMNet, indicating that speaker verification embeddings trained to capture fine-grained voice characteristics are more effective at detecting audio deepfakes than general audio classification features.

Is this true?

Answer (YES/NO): NO